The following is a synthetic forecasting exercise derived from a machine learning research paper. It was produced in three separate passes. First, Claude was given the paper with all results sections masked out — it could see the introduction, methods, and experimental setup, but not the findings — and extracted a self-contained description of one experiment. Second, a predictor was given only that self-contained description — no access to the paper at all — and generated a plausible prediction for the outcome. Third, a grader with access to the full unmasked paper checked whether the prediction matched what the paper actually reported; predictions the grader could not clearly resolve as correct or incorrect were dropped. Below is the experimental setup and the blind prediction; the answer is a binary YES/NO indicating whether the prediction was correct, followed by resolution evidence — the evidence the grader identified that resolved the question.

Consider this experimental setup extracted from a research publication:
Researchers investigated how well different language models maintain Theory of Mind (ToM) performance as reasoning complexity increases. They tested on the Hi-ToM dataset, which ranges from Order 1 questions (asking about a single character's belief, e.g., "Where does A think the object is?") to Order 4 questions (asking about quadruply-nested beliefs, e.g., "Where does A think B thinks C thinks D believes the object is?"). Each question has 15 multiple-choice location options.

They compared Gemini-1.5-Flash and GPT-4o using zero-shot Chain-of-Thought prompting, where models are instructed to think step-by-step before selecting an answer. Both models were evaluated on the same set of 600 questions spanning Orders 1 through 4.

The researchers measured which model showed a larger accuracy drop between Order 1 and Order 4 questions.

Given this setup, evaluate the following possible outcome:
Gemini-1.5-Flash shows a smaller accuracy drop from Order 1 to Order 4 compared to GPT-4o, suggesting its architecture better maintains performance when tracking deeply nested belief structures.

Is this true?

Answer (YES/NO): YES